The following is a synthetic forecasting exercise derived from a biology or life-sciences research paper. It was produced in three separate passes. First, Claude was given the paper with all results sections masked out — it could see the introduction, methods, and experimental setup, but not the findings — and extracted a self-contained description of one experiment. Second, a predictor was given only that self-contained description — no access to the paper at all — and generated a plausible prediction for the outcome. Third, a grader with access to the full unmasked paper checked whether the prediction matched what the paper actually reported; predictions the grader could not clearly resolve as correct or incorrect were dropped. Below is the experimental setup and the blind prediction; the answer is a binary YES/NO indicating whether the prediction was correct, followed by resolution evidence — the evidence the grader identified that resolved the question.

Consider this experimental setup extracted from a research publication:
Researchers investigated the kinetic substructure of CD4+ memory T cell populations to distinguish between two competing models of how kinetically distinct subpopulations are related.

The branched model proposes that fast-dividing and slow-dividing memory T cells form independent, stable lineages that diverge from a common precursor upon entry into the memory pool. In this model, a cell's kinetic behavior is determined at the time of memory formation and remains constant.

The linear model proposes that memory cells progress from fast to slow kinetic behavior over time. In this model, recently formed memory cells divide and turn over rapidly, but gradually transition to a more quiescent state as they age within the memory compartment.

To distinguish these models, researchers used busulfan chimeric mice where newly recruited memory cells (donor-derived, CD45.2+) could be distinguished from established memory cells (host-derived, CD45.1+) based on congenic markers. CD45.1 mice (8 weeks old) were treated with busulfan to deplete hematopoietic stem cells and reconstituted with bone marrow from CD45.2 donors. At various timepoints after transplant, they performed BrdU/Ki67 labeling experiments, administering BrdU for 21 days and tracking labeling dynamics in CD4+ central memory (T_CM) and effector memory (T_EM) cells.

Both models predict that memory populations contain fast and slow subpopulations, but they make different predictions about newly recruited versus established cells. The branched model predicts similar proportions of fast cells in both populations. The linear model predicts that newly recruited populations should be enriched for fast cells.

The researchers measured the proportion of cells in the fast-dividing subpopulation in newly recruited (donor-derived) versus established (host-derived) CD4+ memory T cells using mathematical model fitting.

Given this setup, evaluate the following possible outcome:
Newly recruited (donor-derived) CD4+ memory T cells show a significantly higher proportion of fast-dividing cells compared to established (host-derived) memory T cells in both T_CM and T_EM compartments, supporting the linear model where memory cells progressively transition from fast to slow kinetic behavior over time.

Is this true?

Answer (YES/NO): NO